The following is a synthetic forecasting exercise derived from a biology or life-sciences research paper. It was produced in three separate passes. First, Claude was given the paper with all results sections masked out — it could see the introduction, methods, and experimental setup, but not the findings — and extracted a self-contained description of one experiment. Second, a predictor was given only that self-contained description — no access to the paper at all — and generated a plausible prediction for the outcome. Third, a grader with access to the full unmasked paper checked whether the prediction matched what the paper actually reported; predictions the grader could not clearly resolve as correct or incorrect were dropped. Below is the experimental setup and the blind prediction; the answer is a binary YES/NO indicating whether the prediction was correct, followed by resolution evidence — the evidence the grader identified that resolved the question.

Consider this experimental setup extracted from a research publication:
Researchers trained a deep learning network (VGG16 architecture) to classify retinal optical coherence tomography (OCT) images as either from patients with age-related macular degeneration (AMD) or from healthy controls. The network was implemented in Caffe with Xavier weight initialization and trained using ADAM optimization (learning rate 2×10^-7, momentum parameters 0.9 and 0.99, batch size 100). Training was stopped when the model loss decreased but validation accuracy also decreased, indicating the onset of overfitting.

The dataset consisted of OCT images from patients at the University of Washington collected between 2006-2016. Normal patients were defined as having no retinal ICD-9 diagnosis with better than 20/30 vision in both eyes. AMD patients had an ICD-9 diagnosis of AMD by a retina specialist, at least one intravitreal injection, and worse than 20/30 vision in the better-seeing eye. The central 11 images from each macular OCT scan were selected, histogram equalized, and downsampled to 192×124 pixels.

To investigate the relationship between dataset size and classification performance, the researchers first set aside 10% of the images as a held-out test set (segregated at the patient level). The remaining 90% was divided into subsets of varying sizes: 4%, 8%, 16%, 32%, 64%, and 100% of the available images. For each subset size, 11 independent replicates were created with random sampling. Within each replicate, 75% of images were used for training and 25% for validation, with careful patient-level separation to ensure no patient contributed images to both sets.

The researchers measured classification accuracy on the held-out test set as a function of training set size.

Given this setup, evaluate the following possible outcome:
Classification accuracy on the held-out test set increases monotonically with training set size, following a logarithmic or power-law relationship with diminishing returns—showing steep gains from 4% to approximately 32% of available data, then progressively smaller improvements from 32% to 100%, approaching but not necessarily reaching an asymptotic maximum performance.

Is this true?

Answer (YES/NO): YES